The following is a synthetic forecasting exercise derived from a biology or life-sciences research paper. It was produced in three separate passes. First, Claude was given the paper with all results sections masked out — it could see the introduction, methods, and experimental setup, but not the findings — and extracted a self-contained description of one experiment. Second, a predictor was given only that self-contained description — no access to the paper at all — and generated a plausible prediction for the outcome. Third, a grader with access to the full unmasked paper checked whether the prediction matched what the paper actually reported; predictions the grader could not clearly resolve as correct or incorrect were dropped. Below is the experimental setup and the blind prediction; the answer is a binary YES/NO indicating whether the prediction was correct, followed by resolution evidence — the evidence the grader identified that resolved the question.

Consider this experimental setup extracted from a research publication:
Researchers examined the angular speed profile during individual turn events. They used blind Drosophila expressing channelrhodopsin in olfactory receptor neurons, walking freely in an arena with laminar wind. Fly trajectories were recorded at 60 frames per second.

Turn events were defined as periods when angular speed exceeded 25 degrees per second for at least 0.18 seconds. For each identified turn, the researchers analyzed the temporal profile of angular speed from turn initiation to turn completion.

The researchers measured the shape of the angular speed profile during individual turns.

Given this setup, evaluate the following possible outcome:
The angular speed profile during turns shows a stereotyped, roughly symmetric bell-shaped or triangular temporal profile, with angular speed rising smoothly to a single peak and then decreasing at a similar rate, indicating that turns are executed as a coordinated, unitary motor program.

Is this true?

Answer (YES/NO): YES